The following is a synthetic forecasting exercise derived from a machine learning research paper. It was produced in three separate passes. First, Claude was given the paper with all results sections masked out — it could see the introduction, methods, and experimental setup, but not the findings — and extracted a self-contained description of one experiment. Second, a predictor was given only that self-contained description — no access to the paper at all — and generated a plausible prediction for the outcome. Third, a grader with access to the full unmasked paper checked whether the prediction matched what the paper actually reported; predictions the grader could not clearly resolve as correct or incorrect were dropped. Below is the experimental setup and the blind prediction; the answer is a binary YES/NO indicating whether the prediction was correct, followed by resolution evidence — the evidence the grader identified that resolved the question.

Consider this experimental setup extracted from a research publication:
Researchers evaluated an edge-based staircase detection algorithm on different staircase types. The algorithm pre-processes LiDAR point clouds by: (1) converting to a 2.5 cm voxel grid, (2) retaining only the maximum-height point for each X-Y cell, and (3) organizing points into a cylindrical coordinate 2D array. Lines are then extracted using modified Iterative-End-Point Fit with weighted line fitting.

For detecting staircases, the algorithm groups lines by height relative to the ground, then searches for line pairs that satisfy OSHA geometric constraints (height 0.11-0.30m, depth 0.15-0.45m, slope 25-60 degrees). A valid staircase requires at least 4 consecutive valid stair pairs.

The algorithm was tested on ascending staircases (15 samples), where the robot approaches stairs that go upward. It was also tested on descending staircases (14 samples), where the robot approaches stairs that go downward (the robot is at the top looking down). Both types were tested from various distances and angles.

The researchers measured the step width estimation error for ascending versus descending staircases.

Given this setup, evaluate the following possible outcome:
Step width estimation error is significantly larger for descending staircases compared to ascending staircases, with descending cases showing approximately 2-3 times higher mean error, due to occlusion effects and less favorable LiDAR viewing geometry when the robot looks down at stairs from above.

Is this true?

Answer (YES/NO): NO